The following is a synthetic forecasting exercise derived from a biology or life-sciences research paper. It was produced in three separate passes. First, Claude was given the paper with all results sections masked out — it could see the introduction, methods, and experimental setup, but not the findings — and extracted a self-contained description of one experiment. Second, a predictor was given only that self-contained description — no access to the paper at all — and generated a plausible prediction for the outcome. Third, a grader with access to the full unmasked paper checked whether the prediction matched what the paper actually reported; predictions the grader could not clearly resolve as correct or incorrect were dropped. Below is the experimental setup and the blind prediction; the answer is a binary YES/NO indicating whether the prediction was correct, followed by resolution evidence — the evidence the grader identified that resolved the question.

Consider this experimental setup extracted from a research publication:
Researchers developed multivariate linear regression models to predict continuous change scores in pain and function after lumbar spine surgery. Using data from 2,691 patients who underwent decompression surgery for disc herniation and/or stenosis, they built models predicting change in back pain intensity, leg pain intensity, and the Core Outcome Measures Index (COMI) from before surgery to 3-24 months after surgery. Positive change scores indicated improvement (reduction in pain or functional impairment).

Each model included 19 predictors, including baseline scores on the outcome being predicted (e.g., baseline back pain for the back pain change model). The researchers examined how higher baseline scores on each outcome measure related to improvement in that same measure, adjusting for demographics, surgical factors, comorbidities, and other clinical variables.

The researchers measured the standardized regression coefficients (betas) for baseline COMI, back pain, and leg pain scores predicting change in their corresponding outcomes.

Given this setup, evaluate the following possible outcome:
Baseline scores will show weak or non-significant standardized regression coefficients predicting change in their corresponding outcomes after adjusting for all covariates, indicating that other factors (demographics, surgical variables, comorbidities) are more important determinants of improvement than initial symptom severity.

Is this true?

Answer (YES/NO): NO